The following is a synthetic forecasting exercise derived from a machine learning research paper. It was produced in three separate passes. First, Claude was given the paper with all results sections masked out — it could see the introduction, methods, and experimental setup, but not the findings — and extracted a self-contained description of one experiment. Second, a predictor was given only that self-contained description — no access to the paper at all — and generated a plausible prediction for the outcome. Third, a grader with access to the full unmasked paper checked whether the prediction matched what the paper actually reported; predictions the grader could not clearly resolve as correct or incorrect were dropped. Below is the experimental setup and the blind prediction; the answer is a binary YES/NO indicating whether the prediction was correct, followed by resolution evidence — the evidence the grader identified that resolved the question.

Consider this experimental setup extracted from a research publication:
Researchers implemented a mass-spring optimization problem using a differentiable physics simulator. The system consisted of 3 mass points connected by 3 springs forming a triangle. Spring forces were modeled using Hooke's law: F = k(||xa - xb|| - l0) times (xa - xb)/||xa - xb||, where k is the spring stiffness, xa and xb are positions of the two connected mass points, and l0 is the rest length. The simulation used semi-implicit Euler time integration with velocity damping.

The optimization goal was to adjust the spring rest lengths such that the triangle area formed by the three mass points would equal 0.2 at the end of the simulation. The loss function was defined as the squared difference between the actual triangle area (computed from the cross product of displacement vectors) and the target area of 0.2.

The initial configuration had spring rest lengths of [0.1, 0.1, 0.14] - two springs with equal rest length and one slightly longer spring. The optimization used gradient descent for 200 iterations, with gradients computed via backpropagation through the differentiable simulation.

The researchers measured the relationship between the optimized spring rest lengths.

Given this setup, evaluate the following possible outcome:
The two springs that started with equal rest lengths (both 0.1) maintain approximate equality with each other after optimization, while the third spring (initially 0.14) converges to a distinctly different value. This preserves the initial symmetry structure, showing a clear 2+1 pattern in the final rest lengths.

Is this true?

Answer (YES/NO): YES